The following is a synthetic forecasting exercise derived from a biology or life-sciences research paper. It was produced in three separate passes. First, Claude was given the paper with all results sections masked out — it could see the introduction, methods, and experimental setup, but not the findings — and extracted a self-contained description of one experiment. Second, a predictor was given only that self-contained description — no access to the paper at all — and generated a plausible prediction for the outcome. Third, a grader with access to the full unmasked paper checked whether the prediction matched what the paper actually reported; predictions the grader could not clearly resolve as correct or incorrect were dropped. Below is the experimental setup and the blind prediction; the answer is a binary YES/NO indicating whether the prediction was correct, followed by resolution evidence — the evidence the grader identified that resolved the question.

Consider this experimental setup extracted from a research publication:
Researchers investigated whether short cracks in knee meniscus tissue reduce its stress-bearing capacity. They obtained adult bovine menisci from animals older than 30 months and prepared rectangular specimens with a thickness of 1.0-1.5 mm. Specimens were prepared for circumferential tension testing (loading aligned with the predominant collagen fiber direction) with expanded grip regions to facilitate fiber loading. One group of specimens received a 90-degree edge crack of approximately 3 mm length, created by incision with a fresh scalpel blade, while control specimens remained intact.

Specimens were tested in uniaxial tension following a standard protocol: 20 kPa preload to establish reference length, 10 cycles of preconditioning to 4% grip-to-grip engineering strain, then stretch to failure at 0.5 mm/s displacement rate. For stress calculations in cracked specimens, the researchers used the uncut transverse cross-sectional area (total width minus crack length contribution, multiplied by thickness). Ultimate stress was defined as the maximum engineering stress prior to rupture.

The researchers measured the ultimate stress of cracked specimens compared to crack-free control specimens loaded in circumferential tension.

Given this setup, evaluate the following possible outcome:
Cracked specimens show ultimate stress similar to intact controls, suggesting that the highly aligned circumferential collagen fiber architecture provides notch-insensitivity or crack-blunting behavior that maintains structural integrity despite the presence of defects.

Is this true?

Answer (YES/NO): YES